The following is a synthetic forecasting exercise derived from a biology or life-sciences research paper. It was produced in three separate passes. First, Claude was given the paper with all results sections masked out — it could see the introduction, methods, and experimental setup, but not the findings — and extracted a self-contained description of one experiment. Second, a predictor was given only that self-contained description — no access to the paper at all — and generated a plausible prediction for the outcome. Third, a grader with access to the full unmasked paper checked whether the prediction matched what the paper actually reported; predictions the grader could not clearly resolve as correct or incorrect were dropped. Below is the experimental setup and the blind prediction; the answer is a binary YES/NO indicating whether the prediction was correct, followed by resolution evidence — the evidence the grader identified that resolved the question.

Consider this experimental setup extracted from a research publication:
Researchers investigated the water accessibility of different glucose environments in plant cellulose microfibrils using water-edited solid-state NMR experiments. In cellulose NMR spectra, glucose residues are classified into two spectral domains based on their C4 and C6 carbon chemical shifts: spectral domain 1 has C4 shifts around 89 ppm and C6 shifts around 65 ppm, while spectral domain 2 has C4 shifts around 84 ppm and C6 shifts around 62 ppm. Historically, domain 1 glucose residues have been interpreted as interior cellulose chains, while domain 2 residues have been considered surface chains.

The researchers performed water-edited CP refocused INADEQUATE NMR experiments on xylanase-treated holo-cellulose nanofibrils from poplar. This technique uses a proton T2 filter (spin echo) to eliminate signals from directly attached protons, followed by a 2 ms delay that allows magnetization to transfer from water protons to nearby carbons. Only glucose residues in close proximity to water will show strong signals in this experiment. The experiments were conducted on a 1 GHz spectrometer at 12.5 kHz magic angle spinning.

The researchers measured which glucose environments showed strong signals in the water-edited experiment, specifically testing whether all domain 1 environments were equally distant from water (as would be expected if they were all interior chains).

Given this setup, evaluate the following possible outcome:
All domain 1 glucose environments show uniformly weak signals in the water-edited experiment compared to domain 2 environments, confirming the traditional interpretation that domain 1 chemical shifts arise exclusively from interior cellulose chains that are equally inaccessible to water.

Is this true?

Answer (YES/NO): NO